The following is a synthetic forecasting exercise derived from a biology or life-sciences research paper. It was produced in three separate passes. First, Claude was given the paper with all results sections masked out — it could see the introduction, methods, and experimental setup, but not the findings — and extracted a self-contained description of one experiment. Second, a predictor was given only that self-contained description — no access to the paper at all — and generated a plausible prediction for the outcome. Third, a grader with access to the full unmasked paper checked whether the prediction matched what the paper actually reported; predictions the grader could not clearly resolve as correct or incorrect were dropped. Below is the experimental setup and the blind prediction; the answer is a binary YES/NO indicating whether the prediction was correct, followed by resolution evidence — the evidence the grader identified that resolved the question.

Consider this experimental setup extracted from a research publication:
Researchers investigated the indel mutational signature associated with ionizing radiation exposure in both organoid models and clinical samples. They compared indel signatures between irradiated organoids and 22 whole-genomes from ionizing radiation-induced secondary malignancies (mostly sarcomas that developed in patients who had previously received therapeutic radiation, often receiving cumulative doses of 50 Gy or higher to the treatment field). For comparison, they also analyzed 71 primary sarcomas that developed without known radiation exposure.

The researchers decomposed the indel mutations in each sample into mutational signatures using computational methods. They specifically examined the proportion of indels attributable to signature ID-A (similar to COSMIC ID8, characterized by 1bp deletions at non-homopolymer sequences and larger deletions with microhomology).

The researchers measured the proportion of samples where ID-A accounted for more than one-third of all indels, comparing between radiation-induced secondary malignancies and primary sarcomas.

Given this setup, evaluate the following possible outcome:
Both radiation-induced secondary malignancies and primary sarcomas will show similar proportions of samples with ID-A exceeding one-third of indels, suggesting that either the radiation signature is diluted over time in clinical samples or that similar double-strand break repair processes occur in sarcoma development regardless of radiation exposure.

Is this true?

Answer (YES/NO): NO